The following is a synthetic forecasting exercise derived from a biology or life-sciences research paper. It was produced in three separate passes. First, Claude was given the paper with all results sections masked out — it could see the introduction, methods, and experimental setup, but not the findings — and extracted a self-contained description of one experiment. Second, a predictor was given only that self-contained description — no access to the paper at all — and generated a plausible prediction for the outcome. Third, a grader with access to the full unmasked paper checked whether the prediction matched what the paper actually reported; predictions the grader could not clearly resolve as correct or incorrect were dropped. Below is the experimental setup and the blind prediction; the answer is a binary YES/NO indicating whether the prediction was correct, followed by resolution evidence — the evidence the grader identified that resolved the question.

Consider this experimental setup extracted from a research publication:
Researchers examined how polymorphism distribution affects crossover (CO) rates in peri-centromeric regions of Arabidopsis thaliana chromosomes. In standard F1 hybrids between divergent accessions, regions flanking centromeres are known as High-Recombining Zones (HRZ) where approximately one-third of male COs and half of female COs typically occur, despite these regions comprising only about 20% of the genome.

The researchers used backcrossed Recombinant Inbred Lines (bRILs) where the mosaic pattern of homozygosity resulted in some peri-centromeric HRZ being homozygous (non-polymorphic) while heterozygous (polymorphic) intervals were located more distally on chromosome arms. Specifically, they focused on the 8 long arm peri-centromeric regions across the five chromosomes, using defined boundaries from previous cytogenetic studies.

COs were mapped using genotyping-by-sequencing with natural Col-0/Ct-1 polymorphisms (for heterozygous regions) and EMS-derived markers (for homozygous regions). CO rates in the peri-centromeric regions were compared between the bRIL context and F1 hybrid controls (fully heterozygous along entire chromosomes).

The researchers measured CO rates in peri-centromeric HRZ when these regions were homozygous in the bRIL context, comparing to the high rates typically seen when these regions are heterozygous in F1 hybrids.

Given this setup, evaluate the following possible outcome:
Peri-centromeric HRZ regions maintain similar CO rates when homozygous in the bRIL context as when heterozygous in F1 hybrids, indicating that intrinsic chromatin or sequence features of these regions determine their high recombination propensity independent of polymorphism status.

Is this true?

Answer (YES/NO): NO